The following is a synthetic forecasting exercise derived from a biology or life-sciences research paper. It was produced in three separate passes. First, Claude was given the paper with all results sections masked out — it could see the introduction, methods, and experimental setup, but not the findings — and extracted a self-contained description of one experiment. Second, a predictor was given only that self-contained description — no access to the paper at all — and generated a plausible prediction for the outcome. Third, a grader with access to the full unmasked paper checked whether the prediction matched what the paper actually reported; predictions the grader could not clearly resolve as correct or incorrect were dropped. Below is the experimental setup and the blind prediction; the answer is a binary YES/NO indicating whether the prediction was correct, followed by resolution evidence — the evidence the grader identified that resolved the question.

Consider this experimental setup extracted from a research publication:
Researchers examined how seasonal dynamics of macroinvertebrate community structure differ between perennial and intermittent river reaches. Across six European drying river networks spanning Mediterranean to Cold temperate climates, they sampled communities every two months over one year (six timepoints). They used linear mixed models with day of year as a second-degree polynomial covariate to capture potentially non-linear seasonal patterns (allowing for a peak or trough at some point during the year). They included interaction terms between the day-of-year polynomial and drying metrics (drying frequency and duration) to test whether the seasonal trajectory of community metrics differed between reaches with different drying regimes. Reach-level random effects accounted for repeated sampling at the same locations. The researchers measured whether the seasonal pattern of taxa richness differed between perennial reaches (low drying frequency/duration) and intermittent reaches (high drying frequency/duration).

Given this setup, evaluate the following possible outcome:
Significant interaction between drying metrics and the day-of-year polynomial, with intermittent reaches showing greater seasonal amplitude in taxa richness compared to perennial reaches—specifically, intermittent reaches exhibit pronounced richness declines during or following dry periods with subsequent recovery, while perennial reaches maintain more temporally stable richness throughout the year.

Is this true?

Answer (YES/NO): NO